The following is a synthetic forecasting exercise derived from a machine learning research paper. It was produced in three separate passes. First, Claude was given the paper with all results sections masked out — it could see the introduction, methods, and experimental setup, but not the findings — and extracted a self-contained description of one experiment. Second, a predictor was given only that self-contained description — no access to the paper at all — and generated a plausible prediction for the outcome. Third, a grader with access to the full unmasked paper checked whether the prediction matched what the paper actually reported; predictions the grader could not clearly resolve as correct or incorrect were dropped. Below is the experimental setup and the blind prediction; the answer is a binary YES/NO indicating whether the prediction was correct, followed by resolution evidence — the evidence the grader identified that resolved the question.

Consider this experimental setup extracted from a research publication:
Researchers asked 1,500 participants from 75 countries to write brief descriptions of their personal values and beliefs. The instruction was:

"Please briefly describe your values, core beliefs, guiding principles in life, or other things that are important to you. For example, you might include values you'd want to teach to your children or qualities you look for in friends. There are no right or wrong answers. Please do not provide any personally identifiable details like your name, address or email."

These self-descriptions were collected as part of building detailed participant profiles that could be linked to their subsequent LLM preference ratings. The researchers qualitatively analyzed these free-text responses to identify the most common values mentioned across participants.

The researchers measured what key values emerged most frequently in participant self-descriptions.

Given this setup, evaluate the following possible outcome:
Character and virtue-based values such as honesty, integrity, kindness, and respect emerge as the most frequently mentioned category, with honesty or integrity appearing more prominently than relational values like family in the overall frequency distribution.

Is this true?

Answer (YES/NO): YES